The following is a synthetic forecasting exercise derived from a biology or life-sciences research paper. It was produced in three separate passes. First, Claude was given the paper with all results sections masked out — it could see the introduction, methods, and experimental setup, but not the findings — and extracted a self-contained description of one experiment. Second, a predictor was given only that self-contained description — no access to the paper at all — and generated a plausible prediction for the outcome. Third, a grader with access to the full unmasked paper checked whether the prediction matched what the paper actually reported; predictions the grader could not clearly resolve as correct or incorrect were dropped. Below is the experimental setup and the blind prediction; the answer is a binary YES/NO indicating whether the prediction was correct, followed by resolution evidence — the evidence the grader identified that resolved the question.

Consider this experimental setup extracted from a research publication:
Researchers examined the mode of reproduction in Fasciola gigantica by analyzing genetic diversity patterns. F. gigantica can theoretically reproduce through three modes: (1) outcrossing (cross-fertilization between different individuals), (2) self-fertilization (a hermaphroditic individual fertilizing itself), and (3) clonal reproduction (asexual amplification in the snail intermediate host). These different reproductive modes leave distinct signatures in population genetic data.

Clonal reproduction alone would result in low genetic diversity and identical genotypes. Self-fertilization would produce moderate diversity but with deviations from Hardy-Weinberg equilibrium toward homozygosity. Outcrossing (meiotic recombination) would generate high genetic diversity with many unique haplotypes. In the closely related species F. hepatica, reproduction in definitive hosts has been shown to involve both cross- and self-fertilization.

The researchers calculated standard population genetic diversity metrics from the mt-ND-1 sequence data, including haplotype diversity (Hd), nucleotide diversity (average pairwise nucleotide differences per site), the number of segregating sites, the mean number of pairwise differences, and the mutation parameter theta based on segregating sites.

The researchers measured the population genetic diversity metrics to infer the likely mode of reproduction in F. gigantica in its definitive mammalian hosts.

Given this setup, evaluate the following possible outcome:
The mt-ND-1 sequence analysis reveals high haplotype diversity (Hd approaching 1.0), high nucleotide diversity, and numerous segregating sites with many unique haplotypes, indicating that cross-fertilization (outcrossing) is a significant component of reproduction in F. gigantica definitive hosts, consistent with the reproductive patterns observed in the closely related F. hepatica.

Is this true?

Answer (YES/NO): YES